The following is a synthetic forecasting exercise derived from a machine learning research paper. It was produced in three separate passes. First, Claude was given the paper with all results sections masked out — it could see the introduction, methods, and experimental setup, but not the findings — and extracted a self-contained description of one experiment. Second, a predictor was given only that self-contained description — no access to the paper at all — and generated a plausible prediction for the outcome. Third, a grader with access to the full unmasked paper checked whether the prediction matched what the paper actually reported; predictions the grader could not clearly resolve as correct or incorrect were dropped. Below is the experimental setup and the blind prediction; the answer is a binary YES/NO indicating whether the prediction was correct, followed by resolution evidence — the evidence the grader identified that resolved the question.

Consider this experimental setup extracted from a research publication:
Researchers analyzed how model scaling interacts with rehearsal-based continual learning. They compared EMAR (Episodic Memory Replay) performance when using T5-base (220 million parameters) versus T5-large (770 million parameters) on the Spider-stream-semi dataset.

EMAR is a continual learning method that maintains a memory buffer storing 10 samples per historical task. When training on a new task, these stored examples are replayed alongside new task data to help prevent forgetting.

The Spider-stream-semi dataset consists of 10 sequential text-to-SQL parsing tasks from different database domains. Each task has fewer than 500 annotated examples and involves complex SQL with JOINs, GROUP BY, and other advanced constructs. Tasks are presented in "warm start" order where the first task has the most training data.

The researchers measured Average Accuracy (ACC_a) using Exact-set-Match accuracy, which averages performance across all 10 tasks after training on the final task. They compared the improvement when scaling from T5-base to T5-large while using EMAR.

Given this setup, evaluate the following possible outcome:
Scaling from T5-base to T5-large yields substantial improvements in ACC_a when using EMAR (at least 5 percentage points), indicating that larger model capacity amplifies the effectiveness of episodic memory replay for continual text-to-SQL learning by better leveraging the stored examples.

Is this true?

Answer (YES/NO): NO